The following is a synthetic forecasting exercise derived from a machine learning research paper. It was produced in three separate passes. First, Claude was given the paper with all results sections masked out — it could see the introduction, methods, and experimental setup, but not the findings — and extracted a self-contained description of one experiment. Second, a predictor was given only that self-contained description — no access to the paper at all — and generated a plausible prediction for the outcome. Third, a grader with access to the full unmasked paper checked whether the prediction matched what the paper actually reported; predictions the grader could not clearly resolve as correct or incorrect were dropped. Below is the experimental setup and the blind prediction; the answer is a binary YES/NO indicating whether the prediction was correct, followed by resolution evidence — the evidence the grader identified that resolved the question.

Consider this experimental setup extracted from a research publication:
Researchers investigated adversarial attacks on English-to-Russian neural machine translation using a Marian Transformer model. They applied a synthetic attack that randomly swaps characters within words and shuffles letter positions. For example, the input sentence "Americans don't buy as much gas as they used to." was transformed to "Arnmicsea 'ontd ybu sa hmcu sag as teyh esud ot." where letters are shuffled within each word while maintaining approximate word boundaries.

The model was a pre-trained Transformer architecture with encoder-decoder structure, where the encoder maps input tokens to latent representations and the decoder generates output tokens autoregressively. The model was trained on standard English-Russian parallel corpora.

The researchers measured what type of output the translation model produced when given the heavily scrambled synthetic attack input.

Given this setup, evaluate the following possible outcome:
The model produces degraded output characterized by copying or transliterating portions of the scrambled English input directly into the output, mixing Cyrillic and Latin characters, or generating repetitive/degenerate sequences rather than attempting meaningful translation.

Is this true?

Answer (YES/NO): YES